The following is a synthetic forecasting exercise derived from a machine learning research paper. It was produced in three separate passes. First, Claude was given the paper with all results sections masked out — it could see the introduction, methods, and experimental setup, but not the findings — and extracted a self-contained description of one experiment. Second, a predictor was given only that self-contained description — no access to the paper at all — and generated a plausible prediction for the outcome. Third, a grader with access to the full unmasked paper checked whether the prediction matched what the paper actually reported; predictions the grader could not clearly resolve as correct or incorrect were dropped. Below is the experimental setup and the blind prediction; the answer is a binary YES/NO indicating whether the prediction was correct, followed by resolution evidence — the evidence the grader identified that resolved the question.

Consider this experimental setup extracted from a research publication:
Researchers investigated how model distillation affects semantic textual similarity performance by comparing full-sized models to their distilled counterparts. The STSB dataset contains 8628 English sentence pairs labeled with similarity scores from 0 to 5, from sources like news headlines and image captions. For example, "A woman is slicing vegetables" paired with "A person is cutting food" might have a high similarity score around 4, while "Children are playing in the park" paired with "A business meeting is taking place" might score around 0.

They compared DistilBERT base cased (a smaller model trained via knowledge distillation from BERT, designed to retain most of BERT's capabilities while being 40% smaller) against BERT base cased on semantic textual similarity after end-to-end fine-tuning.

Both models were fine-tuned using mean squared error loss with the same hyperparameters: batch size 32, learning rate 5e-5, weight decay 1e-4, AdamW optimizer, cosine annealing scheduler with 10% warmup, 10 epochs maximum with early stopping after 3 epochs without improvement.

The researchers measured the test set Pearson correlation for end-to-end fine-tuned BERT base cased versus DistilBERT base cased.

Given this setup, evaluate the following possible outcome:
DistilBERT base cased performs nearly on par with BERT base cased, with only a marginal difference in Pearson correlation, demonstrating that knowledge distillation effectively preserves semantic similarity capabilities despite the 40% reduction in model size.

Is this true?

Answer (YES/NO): NO